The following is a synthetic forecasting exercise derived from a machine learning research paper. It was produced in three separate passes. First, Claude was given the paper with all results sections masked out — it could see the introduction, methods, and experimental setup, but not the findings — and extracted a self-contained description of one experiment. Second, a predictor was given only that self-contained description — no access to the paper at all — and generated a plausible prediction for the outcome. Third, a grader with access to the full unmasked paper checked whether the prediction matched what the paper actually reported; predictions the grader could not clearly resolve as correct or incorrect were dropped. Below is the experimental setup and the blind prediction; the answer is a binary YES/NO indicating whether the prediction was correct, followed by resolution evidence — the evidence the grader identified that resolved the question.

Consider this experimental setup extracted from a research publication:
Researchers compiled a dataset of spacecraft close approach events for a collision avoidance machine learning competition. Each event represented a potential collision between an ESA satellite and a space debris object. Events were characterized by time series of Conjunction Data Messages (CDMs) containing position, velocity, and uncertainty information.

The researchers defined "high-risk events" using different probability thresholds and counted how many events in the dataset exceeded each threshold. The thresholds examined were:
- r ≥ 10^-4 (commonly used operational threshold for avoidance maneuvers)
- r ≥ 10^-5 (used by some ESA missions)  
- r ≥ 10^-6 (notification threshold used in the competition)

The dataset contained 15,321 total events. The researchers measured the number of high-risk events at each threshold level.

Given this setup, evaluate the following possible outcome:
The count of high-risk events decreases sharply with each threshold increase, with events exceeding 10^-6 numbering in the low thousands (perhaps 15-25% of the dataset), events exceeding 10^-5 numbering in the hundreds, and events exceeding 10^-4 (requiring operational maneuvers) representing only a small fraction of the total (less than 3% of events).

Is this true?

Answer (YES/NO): NO